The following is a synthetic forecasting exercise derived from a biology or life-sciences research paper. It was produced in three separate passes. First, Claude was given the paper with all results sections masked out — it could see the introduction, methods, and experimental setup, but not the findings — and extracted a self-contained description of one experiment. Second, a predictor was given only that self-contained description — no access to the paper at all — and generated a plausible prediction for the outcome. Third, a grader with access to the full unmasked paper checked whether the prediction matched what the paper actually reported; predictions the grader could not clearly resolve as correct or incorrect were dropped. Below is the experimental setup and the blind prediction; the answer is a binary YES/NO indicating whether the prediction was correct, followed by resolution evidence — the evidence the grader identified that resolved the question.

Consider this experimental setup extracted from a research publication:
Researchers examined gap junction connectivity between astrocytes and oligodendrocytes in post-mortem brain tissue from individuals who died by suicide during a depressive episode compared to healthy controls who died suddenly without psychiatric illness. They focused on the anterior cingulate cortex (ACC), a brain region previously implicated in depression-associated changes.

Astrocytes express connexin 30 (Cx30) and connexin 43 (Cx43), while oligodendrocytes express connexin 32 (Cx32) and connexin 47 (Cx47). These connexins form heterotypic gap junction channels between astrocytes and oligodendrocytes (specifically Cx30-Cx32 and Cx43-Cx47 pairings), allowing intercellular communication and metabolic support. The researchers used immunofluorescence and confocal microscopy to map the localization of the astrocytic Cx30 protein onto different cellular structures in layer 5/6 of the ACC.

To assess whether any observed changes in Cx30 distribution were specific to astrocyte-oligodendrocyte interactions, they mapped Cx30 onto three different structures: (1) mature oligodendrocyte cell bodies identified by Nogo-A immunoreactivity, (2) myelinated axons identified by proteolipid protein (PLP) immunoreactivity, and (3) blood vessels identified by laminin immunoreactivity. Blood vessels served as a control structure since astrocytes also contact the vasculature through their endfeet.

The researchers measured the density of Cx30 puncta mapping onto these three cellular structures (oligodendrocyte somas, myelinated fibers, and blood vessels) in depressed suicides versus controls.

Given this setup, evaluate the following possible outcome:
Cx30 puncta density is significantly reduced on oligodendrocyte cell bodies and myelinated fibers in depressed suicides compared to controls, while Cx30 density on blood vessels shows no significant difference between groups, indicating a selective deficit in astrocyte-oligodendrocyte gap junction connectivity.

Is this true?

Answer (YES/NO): YES